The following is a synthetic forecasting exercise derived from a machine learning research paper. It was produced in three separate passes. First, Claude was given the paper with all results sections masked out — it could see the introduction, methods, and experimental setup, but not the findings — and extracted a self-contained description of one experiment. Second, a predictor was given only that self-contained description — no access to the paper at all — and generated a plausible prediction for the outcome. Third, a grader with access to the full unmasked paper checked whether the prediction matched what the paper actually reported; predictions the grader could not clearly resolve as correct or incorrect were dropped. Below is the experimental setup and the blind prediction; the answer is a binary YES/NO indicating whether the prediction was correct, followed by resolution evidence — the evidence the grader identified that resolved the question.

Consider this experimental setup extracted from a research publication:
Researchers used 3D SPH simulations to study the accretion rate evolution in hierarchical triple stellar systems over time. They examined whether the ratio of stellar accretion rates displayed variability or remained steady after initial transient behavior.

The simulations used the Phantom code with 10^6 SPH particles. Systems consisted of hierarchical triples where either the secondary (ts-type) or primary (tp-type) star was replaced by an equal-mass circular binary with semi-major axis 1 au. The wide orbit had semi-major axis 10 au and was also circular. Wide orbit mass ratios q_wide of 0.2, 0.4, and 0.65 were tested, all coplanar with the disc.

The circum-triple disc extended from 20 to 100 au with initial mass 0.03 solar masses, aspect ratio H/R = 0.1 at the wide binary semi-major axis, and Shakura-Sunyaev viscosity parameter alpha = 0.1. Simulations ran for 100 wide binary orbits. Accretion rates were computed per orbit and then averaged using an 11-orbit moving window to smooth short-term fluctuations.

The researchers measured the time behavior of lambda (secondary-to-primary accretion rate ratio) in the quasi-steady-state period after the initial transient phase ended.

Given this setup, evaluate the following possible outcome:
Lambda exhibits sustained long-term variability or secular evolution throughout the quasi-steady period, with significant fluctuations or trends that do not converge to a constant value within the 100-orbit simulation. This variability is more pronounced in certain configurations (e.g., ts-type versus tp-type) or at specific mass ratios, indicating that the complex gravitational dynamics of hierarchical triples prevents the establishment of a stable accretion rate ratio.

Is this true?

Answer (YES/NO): NO